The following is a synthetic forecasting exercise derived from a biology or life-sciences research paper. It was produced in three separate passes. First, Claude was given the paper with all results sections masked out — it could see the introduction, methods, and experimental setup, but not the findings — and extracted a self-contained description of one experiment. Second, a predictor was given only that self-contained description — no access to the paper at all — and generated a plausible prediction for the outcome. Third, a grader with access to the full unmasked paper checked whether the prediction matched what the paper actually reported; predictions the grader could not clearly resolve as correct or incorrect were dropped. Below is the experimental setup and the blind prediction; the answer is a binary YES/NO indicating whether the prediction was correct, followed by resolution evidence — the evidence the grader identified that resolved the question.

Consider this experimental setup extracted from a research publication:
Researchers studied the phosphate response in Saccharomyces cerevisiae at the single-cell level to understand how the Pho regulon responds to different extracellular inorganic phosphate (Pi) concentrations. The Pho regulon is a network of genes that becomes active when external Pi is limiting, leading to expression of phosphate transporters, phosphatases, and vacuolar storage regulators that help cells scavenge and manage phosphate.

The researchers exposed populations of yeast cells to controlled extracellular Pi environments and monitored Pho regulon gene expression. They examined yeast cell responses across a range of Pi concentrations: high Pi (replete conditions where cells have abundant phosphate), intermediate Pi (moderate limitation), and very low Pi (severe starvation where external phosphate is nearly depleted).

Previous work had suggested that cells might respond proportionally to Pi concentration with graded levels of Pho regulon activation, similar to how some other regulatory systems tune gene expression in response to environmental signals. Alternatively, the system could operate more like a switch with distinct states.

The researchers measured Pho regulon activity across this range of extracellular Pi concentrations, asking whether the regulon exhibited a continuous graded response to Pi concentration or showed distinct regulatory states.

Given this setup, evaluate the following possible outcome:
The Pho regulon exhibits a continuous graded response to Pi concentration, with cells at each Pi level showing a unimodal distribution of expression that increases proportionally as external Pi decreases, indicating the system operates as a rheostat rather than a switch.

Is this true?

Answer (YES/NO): NO